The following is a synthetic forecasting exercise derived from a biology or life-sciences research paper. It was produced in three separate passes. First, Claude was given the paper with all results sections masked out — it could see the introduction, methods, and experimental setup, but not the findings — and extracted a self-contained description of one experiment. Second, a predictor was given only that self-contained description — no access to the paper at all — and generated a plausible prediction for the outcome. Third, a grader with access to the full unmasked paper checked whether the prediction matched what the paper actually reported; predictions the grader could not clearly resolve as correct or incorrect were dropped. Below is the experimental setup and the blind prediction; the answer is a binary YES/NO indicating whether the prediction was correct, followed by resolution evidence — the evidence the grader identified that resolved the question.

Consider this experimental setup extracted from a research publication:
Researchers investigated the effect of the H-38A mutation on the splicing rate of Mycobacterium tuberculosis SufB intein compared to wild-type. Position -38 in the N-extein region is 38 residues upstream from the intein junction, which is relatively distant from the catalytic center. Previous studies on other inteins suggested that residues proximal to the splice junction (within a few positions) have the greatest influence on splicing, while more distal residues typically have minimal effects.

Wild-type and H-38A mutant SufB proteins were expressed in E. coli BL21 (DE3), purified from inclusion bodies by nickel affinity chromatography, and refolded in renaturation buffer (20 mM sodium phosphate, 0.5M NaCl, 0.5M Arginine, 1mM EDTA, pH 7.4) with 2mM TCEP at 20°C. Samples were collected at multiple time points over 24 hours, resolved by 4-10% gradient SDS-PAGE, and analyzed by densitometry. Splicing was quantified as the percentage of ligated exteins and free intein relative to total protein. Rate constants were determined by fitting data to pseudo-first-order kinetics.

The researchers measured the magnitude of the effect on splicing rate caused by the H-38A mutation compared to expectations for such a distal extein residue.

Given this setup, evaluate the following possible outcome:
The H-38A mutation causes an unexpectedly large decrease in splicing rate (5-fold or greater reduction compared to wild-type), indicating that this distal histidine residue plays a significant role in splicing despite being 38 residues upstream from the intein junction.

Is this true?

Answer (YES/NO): NO